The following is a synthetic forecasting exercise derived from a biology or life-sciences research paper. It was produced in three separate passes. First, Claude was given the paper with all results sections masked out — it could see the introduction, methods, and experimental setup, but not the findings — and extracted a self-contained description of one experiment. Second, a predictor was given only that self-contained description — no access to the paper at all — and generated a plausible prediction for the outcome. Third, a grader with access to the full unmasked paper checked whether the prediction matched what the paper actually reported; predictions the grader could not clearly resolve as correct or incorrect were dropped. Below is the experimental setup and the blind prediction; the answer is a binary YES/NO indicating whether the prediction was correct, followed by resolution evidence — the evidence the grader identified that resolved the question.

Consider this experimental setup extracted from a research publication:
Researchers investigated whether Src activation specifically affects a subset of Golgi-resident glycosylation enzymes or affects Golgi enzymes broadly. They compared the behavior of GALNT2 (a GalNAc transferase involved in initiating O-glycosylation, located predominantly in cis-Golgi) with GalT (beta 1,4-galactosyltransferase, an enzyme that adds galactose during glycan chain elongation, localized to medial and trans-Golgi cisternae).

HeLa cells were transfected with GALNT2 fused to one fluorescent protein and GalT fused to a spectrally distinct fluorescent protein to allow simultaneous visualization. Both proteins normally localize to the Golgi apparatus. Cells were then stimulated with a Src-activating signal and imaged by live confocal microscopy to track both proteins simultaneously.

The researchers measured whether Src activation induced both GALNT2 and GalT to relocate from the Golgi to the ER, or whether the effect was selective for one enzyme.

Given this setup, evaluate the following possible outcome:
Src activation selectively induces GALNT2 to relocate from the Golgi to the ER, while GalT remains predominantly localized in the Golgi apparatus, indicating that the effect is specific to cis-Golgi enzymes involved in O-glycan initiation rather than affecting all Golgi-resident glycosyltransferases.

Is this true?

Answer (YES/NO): YES